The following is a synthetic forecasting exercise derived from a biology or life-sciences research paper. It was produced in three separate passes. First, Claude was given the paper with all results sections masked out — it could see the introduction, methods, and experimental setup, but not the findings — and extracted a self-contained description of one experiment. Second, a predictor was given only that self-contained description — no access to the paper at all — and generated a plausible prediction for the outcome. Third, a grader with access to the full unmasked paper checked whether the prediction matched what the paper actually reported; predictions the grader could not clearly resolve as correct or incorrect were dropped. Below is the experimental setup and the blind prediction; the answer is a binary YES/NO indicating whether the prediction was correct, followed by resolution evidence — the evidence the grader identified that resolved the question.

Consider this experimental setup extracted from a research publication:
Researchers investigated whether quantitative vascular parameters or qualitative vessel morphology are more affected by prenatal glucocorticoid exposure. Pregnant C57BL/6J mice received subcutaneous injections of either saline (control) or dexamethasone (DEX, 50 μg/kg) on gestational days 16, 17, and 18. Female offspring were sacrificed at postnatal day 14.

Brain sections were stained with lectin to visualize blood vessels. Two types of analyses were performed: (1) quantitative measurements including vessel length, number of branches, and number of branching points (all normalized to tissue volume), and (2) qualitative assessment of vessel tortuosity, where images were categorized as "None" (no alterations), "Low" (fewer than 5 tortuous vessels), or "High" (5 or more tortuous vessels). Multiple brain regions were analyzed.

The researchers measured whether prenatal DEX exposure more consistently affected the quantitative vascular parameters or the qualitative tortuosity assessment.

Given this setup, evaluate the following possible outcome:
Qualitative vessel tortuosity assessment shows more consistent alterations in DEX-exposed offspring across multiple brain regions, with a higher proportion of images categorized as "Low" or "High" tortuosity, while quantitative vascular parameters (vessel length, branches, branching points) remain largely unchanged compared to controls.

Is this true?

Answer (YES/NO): YES